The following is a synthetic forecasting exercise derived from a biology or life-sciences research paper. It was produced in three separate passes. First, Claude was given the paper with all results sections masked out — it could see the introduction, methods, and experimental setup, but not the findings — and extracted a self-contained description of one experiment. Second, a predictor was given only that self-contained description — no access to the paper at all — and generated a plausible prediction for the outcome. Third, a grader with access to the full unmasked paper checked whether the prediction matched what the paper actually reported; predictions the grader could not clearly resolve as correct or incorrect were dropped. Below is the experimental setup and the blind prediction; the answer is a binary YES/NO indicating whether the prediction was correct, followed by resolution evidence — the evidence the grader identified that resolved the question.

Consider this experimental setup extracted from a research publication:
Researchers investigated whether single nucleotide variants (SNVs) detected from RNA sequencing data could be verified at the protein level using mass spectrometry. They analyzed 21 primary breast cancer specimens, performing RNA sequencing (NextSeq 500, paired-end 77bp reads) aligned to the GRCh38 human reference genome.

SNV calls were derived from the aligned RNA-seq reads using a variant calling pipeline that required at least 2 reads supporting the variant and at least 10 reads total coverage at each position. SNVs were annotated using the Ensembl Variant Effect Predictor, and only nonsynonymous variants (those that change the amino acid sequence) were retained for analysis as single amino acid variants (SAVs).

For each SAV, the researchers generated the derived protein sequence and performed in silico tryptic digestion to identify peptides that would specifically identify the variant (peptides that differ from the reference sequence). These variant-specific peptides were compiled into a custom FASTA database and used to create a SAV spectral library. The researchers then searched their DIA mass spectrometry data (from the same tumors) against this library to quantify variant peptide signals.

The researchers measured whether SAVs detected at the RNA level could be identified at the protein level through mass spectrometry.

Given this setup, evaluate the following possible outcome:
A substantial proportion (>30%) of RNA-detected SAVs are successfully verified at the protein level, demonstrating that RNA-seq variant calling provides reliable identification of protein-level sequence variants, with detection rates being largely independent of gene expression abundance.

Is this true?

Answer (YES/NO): NO